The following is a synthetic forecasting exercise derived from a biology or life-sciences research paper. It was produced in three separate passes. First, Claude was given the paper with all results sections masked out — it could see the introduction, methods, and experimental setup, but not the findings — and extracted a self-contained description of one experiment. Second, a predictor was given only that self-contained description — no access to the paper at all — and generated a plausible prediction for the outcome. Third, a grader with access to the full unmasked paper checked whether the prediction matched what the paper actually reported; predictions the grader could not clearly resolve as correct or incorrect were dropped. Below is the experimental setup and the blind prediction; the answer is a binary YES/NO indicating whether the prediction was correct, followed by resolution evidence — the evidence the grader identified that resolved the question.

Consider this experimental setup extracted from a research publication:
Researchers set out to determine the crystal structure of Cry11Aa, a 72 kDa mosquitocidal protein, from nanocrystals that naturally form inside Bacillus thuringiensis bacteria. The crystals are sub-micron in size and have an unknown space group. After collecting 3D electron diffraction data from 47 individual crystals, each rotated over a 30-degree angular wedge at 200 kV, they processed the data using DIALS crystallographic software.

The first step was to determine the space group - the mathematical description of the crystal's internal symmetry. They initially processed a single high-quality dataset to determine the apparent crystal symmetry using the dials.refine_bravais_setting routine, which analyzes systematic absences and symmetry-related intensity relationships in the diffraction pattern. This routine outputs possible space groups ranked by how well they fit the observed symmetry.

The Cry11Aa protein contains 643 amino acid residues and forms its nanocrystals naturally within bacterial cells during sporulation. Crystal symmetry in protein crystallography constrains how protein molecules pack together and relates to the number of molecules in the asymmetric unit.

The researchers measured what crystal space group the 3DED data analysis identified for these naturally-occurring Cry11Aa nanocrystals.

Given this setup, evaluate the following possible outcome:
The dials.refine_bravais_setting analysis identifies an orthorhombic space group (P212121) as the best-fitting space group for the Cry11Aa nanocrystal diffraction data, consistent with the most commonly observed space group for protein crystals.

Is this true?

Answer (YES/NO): NO